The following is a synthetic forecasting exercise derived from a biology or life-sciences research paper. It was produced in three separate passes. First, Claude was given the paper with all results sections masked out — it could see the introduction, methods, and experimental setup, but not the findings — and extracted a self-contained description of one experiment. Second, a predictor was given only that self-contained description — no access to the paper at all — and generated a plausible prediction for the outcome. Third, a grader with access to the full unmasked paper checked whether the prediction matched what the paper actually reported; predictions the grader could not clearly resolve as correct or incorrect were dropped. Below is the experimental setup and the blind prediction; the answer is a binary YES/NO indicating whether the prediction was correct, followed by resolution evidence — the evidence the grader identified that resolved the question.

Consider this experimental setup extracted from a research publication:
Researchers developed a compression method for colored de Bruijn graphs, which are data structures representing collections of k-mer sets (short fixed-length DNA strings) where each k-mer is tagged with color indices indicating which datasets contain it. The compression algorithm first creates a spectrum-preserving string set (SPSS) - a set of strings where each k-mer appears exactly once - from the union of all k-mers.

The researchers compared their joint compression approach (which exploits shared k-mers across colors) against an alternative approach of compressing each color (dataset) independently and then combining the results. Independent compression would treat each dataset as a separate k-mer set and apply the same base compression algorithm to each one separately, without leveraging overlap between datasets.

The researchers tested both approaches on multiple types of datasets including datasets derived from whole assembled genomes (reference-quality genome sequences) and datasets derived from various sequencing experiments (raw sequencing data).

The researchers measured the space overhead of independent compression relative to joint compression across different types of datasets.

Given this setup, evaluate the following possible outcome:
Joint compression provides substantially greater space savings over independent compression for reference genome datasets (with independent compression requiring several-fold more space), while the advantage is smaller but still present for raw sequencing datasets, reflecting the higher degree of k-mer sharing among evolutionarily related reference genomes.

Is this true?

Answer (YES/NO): NO